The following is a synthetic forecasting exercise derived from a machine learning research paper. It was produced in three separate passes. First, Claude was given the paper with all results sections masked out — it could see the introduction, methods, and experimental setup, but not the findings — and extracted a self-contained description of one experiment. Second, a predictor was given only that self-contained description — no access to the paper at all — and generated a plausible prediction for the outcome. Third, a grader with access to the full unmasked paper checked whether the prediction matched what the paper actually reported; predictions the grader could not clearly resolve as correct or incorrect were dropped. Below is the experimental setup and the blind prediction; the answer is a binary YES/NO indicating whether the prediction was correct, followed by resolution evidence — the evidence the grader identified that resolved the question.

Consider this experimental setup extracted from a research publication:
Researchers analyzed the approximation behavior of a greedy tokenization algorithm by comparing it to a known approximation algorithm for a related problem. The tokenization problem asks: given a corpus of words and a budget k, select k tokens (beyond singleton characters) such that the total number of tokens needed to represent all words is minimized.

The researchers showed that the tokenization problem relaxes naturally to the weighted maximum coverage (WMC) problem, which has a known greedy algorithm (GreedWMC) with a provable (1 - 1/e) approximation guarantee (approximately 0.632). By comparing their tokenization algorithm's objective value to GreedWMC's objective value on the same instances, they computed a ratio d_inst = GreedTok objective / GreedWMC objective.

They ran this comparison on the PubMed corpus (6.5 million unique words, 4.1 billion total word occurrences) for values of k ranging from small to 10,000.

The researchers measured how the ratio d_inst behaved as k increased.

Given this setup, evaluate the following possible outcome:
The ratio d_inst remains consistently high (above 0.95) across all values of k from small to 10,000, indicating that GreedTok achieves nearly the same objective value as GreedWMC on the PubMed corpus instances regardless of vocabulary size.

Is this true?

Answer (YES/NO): NO